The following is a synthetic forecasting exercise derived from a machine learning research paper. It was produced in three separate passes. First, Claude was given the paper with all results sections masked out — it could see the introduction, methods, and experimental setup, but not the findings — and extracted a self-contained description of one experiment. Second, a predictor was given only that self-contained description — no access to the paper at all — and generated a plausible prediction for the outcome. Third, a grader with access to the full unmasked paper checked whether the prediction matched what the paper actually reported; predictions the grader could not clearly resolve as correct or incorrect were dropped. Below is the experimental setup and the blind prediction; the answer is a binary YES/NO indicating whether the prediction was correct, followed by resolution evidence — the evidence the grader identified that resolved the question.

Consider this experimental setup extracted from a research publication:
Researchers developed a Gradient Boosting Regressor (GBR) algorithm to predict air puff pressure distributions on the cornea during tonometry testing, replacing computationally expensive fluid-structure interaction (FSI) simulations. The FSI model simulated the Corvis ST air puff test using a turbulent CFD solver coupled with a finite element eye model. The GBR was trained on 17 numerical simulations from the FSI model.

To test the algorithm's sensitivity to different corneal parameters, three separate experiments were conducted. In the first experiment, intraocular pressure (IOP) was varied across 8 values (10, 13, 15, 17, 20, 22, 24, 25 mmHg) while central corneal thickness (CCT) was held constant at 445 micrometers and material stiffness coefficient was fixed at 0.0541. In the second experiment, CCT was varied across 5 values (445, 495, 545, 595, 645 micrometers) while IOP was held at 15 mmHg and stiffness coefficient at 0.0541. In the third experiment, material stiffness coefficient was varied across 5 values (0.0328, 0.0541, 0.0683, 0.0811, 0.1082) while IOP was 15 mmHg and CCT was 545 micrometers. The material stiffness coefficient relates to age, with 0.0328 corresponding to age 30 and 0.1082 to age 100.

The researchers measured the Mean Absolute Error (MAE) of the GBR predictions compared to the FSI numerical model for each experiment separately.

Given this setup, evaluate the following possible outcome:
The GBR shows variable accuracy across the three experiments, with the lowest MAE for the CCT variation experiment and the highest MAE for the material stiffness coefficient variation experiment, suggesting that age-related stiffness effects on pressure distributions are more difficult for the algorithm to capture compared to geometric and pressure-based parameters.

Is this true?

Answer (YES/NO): NO